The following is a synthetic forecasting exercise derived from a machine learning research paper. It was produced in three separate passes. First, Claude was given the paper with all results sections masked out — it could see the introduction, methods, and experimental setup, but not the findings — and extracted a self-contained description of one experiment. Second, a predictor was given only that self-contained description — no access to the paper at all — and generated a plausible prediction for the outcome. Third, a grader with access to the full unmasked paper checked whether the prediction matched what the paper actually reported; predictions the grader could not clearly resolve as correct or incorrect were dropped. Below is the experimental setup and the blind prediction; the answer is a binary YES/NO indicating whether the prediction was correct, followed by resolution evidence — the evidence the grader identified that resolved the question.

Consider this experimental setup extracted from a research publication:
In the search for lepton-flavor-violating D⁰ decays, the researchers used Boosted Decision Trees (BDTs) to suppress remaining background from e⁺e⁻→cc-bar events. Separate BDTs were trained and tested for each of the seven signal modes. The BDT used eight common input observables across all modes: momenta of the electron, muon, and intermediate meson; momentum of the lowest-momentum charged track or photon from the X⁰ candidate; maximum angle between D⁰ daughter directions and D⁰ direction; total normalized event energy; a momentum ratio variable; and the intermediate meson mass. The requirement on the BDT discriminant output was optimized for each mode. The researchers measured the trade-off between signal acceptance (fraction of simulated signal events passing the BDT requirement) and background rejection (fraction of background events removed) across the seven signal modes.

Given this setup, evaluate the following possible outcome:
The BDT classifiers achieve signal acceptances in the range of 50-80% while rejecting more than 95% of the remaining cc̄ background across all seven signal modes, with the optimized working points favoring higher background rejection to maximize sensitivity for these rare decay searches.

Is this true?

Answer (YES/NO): NO